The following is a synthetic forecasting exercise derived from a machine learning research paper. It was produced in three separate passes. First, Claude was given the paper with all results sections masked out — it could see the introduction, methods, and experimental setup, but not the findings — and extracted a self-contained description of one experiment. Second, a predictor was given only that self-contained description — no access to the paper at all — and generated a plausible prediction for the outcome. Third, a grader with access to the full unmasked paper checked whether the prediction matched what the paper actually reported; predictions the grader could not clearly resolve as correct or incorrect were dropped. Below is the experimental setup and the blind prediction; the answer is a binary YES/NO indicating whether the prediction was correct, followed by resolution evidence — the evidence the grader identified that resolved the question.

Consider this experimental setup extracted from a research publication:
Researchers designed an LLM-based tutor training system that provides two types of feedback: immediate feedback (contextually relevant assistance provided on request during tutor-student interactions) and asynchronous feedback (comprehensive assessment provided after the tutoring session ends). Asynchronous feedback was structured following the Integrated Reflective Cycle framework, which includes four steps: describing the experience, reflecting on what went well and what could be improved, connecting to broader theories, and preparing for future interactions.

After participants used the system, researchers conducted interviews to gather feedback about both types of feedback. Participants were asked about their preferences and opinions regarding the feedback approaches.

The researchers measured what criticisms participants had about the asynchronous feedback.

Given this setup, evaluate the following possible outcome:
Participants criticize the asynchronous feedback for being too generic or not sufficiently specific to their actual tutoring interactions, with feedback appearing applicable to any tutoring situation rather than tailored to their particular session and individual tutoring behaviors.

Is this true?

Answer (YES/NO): NO